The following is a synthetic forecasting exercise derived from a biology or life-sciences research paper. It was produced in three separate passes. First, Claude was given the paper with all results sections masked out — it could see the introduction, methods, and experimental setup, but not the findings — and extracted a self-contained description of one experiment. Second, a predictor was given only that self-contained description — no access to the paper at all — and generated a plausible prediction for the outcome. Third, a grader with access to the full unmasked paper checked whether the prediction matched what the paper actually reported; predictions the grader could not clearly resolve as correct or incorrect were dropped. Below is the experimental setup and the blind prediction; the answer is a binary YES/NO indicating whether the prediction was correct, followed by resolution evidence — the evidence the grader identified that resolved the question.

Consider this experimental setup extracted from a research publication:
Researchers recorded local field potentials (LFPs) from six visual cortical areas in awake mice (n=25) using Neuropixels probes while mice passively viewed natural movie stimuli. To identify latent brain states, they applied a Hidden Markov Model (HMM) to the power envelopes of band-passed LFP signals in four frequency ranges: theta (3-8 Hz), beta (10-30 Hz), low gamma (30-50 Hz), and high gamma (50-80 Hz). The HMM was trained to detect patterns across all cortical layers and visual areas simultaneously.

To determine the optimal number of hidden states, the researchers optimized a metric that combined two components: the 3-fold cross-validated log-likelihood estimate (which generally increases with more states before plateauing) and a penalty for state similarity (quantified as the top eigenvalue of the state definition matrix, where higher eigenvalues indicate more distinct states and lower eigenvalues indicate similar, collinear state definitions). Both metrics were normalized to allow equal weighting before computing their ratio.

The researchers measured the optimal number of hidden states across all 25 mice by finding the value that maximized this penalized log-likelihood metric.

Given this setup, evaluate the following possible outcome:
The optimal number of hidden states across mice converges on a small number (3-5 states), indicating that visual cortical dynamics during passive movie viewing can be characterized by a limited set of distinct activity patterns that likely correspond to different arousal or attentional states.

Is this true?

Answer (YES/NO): YES